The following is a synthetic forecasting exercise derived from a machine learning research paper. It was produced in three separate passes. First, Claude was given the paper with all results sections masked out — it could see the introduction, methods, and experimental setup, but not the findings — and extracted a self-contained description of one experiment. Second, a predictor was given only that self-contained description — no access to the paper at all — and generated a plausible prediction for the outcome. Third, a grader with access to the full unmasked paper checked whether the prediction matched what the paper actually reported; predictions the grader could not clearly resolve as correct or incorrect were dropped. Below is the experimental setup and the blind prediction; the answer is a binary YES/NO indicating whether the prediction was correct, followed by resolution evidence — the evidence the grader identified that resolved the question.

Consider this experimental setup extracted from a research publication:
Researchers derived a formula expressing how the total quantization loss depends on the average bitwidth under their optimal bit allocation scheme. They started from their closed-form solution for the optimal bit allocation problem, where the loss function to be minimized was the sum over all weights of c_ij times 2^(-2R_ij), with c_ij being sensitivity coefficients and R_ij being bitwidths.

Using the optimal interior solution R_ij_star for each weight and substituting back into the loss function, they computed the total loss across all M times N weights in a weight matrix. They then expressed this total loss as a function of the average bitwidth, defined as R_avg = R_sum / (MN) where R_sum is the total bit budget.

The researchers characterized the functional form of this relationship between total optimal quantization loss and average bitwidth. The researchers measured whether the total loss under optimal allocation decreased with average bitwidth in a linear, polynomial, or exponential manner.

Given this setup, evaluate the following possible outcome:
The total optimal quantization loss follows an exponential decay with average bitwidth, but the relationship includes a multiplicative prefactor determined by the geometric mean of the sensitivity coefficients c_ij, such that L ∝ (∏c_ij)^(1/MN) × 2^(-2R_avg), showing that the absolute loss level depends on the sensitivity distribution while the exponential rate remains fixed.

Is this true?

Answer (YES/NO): YES